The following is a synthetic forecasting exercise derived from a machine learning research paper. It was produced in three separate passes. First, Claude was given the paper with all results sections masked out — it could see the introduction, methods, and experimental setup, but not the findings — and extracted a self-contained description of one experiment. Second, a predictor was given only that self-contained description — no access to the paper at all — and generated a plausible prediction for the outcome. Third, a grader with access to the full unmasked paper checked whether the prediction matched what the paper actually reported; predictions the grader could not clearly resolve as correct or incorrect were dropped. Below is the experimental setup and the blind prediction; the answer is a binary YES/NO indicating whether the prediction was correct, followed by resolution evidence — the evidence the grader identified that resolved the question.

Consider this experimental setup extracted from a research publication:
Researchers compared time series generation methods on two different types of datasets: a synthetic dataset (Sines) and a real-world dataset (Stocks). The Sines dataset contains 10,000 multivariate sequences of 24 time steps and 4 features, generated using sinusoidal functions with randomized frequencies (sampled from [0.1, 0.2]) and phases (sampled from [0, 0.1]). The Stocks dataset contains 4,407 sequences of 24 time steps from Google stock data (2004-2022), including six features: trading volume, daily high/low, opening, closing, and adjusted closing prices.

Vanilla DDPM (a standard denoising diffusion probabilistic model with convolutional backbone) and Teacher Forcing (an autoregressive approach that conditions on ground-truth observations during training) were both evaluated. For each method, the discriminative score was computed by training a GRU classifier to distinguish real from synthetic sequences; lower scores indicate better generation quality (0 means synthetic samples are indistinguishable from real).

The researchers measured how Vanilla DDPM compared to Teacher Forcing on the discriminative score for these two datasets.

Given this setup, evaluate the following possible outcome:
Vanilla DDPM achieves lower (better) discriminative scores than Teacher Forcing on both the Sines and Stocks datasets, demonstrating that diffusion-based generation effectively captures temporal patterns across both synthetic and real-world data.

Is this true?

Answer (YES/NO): NO